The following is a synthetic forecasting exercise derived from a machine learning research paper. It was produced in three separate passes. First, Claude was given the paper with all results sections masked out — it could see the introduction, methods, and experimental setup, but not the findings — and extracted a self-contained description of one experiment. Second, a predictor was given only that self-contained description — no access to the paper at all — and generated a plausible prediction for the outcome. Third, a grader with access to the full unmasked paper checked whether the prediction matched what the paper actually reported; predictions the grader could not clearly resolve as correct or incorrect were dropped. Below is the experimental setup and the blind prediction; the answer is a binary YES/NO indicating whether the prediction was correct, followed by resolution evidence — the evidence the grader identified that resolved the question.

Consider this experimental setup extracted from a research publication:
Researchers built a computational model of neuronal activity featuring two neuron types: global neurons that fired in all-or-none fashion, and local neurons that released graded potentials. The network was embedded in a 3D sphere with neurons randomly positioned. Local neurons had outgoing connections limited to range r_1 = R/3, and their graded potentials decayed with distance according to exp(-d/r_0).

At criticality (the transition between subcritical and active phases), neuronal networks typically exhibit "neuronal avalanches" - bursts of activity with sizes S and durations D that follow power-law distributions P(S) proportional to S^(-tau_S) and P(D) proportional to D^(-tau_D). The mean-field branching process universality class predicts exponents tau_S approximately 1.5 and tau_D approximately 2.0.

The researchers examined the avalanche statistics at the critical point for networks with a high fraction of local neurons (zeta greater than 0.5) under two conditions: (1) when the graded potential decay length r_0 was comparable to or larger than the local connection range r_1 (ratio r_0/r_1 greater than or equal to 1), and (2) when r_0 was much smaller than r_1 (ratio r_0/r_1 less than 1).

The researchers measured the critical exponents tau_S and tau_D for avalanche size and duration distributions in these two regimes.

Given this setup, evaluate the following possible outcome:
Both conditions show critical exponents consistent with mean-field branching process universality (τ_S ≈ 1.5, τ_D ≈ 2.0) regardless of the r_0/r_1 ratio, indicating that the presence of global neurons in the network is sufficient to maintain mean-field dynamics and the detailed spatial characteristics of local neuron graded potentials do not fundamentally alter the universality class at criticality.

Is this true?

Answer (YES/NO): NO